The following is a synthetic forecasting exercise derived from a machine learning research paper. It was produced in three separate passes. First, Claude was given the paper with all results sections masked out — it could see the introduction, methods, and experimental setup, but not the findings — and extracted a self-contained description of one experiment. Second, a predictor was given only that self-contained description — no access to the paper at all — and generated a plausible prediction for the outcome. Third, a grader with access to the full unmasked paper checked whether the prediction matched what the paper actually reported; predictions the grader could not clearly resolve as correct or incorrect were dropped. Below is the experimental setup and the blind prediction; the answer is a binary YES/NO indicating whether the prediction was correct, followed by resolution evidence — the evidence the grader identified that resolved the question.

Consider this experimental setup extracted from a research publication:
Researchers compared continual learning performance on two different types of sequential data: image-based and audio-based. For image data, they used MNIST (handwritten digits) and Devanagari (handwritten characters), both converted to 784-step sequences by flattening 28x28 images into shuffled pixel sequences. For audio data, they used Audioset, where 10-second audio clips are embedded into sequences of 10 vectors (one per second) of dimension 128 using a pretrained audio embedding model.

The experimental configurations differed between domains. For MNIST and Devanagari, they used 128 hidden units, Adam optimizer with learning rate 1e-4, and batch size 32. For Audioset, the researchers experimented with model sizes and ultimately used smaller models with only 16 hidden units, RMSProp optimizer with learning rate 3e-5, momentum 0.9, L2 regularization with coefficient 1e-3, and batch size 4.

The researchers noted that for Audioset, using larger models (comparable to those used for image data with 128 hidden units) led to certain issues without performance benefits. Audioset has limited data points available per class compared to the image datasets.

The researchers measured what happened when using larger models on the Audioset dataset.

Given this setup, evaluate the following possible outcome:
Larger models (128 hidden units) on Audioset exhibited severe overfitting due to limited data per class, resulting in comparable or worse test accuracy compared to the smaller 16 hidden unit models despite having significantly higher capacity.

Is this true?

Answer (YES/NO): YES